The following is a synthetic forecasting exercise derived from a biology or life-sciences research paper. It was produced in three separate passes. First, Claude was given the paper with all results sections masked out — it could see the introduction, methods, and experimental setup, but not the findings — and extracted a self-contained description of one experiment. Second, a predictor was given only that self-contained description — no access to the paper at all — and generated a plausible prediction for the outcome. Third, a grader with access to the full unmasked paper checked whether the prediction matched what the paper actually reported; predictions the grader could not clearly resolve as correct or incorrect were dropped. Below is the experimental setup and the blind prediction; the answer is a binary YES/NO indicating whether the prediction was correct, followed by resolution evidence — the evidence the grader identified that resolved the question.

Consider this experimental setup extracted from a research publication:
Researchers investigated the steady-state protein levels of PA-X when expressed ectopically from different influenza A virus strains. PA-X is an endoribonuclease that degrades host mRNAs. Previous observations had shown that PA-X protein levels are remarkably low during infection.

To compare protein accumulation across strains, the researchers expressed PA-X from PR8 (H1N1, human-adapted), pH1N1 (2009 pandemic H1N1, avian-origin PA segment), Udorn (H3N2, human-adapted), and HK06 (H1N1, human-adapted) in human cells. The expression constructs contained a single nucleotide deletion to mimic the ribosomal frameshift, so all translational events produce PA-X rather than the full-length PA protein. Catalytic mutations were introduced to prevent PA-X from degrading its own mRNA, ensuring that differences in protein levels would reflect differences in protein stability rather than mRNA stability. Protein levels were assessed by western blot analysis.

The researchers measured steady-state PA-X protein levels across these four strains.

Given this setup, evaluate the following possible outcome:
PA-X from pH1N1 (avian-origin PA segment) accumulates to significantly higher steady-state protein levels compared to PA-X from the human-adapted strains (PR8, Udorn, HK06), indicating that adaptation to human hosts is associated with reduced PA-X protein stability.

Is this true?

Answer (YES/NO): YES